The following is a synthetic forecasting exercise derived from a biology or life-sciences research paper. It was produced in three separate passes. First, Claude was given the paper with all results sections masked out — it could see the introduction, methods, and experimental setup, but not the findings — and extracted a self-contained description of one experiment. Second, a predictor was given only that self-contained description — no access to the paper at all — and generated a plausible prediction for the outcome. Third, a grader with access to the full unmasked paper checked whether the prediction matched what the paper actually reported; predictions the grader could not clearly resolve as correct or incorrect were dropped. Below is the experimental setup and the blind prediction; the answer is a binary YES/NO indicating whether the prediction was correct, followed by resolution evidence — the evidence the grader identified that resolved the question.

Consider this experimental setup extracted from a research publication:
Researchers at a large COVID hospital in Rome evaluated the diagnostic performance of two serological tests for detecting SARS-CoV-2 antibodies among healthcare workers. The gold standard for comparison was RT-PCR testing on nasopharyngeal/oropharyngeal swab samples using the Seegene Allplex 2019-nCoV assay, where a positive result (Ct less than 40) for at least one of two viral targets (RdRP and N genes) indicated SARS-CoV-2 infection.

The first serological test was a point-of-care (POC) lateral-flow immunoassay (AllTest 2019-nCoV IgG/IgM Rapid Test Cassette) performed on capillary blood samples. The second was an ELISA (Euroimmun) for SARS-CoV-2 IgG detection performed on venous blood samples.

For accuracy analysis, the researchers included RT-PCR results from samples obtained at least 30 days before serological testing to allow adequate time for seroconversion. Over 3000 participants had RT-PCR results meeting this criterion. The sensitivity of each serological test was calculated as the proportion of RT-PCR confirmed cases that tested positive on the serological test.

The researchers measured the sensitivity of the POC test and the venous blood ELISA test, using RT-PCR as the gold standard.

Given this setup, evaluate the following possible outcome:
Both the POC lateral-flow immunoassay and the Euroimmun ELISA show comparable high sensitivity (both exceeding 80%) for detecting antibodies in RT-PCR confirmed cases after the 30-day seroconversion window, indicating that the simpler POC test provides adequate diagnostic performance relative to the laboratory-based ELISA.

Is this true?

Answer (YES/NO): NO